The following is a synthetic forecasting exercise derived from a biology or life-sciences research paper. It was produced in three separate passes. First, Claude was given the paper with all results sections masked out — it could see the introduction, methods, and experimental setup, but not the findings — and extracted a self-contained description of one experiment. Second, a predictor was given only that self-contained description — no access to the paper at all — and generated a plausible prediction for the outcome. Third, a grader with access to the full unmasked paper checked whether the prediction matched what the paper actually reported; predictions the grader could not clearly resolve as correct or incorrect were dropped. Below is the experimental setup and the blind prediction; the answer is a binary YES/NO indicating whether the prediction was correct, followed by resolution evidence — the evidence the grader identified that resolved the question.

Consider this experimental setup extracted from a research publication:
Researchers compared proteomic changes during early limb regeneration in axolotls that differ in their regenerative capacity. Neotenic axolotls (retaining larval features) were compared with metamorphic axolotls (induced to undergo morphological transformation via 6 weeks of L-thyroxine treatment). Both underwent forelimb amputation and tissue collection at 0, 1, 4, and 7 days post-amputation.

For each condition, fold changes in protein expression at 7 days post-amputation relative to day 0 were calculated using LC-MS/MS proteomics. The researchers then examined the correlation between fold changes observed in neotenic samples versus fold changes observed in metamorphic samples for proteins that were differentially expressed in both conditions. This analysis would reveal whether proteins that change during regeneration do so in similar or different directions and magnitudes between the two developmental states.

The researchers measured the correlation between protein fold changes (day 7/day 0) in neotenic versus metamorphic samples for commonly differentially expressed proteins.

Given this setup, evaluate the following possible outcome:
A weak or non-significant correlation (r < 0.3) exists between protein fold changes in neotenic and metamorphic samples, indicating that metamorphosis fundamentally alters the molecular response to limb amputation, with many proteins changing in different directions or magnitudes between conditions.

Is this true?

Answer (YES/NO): NO